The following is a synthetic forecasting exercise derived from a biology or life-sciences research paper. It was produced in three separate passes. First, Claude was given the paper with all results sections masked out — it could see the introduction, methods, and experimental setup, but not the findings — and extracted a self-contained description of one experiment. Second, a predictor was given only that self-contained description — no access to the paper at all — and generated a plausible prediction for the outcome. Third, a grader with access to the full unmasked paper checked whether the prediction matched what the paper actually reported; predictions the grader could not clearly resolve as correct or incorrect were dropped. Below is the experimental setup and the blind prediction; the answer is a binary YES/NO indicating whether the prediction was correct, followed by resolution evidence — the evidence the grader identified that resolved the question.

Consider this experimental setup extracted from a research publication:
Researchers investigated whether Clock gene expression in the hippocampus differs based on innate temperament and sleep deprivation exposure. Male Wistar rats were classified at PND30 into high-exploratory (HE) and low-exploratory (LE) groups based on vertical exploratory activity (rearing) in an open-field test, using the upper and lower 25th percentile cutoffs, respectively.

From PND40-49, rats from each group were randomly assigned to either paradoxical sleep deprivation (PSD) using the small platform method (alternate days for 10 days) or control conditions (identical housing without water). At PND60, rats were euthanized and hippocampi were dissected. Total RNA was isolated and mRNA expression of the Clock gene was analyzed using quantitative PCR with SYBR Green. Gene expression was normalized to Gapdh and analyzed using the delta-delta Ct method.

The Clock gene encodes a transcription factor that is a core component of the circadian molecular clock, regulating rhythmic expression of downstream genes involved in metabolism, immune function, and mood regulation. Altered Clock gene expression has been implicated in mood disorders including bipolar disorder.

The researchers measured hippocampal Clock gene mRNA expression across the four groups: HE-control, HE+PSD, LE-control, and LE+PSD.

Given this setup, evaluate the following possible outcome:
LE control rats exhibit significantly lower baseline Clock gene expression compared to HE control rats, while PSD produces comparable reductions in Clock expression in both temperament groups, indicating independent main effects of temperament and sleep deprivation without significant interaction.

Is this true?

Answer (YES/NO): NO